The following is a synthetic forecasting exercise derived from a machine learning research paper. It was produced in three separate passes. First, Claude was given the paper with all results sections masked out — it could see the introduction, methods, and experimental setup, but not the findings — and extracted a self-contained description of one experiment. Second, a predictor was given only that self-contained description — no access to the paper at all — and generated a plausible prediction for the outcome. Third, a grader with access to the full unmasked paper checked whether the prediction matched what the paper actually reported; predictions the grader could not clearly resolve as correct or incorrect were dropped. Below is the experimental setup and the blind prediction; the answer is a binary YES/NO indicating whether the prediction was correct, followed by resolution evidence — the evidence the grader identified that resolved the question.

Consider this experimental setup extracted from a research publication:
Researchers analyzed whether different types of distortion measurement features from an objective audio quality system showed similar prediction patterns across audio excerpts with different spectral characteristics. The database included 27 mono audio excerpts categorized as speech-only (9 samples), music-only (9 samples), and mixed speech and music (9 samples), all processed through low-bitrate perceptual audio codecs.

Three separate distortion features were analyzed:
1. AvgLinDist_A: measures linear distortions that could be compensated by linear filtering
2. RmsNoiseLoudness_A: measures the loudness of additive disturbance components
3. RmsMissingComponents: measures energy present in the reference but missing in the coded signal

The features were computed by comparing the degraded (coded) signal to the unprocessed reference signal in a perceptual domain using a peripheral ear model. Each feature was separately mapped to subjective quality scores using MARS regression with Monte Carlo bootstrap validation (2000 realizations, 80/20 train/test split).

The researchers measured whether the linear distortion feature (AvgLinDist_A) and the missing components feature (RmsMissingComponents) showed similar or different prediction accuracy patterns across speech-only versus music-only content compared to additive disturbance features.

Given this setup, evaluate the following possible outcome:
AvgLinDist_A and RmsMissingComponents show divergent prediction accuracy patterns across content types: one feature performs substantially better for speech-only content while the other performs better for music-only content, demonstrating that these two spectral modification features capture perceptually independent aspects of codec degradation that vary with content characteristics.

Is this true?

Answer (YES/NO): NO